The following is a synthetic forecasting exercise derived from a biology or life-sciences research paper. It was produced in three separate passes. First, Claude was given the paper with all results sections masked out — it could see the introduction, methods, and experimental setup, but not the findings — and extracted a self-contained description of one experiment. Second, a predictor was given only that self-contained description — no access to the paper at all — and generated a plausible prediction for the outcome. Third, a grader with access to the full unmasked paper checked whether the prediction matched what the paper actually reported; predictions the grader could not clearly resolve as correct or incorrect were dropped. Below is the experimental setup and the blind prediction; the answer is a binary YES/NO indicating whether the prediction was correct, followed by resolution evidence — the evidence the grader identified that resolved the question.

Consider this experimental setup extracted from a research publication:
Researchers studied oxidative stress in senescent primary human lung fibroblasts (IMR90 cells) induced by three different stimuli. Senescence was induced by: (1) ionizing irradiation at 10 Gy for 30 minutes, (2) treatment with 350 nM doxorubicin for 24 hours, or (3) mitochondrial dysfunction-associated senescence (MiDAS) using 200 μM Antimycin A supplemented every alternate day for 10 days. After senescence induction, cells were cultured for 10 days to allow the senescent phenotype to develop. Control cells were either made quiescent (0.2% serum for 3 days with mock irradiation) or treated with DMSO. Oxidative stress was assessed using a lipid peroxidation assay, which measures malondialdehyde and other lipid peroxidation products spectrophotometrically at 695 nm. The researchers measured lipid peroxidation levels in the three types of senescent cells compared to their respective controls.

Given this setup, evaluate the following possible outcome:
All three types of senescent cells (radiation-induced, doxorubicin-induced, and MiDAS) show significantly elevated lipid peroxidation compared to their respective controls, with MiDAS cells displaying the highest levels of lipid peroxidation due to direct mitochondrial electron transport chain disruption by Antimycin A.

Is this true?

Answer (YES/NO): YES